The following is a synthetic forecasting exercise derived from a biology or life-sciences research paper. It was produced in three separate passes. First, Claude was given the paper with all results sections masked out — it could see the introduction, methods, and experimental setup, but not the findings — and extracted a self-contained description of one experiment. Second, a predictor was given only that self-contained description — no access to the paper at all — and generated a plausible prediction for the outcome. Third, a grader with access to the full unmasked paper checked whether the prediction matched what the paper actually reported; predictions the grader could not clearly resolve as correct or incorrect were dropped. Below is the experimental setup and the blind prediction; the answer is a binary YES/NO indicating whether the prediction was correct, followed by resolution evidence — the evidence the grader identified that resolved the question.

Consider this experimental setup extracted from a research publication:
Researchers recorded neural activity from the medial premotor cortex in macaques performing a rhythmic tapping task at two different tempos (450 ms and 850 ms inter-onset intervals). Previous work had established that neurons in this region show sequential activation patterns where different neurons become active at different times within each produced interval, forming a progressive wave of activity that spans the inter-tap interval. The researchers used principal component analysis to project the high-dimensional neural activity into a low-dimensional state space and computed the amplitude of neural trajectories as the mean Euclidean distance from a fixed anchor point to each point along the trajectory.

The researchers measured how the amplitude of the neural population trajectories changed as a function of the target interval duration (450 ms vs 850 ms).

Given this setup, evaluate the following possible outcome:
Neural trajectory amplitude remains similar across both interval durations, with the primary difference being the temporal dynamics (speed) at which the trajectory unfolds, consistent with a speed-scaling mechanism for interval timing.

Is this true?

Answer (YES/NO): NO